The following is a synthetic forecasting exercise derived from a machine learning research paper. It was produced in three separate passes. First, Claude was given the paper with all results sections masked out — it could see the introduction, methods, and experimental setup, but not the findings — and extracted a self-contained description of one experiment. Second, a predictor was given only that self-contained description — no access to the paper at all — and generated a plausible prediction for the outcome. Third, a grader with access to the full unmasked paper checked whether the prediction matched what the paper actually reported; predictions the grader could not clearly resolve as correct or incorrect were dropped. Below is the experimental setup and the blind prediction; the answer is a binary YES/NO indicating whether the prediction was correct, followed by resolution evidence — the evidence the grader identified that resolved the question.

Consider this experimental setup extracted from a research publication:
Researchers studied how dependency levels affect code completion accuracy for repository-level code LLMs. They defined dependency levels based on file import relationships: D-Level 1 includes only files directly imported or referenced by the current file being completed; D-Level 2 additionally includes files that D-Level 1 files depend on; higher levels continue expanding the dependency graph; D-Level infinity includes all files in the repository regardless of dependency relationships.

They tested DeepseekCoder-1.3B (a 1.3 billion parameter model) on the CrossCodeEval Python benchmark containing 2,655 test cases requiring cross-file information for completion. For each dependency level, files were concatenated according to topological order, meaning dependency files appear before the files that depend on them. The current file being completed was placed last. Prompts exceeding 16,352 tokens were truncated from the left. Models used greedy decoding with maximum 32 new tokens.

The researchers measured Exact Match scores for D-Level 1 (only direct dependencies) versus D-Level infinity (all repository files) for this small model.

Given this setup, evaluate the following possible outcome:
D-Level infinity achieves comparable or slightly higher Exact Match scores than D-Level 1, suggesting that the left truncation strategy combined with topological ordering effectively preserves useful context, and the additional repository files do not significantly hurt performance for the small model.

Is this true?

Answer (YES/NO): NO